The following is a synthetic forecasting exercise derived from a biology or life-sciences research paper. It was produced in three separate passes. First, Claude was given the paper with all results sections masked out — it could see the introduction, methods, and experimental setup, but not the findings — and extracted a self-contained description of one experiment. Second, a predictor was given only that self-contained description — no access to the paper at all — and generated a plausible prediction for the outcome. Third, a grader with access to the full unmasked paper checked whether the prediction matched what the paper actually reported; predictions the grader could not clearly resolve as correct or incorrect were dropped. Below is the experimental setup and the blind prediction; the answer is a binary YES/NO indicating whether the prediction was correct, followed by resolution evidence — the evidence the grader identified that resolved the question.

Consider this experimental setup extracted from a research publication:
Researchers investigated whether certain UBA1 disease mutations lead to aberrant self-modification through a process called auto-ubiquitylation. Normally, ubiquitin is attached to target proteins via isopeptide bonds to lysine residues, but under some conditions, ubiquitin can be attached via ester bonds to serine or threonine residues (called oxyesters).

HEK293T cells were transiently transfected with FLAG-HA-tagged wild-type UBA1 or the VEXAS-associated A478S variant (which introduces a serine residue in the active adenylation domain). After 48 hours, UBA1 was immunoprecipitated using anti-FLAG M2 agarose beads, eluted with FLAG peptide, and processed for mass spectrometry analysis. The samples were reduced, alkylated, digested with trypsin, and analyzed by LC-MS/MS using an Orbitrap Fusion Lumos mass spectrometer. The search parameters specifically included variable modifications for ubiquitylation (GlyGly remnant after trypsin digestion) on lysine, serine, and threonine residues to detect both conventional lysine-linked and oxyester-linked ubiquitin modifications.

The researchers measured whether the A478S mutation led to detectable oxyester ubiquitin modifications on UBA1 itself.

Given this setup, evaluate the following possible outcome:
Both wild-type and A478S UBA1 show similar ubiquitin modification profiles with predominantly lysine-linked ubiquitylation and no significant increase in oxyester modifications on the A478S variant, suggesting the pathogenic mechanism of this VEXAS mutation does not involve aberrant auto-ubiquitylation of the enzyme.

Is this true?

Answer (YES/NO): NO